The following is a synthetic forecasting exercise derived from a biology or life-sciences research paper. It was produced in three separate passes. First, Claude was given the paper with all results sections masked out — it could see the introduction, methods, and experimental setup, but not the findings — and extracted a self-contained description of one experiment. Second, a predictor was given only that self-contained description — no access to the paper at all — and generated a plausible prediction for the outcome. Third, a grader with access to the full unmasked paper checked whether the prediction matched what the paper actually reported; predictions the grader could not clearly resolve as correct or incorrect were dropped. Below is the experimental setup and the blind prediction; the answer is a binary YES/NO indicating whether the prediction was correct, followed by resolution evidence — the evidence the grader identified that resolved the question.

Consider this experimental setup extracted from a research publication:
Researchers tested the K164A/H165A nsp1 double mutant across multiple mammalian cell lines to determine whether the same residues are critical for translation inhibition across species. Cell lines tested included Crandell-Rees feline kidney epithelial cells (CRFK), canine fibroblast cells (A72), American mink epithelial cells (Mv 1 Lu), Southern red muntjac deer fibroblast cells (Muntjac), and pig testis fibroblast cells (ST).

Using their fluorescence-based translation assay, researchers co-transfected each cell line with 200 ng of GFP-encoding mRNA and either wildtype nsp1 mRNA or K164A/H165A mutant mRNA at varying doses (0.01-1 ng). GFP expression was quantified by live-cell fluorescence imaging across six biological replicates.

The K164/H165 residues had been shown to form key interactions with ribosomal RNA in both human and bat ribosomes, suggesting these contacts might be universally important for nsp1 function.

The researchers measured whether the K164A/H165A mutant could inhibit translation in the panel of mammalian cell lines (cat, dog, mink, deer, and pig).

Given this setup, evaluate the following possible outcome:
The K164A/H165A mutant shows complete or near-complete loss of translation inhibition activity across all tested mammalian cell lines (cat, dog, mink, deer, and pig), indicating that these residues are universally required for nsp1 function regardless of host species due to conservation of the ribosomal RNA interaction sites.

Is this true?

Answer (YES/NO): YES